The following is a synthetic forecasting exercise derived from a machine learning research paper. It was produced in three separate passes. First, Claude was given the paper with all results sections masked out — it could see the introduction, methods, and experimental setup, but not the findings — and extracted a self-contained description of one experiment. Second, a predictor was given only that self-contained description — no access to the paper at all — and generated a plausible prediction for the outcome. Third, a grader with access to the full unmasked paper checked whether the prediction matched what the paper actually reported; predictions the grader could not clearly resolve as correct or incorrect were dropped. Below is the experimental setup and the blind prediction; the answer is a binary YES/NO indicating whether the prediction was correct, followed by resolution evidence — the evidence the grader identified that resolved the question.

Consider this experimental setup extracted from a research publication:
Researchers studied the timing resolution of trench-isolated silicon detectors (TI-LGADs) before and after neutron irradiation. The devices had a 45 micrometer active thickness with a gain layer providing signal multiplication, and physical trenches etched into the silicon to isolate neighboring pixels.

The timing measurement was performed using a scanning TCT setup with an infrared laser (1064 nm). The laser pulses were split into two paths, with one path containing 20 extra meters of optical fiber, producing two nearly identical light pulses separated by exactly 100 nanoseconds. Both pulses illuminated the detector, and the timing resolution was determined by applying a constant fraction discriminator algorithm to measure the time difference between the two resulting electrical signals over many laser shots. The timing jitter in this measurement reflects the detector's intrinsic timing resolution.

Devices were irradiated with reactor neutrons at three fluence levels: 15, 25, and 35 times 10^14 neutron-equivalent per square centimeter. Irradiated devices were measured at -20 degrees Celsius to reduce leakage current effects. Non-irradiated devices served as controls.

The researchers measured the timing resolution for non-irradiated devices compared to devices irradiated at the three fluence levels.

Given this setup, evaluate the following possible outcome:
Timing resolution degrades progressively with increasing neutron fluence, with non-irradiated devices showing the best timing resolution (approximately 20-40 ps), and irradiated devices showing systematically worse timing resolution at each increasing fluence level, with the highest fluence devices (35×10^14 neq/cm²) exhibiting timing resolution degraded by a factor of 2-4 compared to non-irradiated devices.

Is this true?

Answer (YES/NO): NO